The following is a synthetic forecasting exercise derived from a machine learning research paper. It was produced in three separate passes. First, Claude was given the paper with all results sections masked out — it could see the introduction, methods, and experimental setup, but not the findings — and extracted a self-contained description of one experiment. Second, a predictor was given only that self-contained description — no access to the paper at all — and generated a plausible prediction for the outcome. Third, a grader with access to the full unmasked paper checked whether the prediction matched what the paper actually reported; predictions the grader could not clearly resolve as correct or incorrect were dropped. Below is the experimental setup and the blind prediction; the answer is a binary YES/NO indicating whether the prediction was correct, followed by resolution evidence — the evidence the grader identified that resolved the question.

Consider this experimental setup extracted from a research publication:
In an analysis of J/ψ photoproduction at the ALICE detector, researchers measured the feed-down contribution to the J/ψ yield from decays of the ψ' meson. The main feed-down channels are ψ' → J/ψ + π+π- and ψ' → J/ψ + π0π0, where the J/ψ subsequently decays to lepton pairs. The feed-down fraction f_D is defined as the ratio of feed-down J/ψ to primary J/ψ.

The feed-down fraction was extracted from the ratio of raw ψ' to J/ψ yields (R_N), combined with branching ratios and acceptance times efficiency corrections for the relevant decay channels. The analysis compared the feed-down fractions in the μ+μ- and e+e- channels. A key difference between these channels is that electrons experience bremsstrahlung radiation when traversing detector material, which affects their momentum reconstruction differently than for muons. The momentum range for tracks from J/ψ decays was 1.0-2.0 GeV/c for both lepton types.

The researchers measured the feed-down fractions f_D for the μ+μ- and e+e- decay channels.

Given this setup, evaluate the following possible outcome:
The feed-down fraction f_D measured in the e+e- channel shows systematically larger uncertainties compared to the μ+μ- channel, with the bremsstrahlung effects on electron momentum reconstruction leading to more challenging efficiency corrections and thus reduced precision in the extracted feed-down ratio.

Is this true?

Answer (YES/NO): YES